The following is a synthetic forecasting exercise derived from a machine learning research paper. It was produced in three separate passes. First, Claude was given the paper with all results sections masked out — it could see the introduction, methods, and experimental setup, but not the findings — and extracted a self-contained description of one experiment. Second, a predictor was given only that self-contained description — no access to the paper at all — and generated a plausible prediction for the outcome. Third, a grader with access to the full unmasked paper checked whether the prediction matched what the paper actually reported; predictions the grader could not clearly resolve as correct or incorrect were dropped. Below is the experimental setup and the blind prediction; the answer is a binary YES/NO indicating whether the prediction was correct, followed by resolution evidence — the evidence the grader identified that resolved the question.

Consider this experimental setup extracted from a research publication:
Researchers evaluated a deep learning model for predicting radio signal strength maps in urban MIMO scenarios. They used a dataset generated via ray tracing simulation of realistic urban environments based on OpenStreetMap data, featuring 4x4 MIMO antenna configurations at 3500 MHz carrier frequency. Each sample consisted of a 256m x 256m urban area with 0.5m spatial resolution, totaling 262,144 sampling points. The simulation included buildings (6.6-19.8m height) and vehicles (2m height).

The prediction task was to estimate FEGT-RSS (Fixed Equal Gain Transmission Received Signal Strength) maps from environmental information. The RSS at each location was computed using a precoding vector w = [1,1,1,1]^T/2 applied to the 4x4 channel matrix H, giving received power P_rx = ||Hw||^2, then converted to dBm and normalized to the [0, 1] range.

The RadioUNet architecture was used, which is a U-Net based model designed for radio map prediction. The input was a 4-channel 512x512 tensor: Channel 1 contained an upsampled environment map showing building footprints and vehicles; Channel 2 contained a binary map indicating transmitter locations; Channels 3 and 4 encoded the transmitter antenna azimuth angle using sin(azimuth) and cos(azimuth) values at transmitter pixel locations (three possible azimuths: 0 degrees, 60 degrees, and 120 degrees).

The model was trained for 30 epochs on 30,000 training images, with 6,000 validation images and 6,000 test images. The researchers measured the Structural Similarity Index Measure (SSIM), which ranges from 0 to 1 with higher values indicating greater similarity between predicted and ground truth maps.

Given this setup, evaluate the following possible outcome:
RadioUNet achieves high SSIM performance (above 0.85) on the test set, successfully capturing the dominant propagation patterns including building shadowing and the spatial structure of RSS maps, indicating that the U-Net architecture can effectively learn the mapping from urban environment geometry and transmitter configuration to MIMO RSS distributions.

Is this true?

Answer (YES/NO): NO